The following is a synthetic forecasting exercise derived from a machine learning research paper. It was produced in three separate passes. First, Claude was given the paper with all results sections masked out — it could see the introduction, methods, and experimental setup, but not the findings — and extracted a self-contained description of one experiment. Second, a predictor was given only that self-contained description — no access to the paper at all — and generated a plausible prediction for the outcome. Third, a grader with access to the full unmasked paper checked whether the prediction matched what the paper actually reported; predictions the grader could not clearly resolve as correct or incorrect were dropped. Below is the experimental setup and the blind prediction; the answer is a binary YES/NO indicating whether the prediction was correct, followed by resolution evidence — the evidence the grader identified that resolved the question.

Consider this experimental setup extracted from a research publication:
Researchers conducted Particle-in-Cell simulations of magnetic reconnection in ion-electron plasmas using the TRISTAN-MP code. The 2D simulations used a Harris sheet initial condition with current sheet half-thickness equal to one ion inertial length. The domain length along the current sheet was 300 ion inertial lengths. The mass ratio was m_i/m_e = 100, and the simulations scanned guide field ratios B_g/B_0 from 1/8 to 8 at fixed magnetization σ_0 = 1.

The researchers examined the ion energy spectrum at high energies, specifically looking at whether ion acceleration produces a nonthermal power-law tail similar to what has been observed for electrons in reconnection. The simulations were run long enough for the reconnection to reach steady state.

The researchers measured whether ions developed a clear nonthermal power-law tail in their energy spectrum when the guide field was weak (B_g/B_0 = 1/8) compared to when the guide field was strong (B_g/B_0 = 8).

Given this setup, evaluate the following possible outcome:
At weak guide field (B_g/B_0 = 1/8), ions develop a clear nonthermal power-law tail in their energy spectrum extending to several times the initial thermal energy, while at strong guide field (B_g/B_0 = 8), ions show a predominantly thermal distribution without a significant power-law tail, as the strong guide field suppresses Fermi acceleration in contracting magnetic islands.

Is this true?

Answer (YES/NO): NO